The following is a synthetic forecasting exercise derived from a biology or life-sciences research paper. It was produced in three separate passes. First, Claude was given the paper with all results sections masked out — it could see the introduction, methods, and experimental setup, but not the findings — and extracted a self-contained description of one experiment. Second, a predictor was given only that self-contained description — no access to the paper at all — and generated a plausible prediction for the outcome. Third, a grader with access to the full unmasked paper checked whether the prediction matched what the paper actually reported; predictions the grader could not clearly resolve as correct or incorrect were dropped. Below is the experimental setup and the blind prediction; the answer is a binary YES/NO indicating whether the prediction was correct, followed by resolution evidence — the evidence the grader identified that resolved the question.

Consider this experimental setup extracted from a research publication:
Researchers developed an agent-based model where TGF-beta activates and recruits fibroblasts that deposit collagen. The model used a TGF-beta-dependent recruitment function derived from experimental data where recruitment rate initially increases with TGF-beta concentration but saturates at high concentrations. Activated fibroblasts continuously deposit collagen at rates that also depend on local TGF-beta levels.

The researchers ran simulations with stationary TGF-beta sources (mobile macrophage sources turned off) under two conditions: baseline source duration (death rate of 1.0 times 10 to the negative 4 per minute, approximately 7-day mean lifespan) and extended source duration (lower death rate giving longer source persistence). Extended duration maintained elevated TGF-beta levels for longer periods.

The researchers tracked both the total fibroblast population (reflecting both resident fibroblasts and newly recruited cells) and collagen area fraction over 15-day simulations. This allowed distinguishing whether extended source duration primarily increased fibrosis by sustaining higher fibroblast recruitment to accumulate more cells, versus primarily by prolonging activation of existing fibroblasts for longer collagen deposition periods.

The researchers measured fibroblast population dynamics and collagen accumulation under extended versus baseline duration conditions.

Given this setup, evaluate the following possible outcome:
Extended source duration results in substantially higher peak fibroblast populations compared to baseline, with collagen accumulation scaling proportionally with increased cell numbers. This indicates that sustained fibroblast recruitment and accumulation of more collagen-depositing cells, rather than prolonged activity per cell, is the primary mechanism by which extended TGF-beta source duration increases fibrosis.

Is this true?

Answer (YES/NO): NO